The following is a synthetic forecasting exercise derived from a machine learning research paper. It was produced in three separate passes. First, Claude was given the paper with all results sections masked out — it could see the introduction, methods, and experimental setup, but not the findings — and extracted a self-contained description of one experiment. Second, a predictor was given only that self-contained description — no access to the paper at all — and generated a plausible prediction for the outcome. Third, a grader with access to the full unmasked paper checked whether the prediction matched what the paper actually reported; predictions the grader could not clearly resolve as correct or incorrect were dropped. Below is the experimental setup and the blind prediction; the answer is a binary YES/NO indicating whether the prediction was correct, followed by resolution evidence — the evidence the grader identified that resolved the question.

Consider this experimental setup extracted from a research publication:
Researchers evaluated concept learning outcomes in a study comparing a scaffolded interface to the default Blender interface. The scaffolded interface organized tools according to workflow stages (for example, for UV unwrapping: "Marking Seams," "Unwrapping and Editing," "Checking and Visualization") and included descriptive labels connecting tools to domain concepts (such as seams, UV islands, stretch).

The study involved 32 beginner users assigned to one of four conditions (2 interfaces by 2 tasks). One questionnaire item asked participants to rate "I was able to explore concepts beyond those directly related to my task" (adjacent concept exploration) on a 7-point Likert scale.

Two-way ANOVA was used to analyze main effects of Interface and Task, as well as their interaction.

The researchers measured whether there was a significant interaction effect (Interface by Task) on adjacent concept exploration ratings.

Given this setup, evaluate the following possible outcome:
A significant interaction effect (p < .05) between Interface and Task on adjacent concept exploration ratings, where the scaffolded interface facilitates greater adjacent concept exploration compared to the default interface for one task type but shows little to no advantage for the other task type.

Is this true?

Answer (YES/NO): NO